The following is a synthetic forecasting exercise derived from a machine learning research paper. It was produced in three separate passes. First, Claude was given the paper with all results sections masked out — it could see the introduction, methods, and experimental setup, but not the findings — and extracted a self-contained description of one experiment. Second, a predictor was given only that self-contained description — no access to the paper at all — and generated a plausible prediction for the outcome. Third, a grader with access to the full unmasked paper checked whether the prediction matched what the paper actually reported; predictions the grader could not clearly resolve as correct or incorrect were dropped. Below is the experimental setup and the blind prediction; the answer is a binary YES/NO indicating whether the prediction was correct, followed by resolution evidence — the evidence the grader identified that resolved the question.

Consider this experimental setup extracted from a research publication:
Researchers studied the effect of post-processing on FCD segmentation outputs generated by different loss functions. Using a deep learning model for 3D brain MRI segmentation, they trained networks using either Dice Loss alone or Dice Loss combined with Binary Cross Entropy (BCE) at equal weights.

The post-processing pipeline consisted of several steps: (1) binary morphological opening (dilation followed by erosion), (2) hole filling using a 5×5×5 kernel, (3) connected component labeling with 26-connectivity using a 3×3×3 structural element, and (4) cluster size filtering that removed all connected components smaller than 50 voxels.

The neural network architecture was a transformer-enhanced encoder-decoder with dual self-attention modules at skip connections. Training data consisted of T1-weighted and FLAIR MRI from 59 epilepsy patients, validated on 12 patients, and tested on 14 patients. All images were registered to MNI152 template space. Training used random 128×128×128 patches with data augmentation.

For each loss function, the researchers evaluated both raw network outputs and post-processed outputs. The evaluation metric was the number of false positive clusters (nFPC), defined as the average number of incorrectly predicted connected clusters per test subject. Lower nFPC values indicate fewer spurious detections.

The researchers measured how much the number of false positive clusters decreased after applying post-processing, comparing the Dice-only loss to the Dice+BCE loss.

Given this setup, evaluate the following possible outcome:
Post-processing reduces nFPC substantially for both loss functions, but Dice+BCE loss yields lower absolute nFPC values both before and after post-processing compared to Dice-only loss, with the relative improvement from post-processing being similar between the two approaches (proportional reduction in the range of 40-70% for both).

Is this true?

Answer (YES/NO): NO